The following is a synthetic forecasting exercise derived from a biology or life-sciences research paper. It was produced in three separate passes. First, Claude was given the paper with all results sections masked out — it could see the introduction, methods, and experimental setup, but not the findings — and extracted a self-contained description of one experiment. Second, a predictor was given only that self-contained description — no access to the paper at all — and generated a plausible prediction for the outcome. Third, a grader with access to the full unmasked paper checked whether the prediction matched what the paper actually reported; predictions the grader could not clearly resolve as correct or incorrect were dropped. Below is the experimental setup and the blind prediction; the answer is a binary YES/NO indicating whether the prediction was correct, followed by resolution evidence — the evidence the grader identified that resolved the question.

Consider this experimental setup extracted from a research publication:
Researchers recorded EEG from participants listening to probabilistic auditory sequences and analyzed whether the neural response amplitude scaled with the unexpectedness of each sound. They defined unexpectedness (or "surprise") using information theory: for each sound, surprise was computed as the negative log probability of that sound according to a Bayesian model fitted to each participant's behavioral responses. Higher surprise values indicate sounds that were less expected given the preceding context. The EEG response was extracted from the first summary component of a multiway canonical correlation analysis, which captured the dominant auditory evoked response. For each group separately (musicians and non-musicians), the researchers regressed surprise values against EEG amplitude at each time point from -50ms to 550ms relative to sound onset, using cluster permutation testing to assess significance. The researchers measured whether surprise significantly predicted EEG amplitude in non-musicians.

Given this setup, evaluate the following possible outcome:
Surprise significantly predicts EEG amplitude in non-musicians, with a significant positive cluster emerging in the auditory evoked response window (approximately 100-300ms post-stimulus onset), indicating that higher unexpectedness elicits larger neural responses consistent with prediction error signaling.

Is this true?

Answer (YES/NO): NO